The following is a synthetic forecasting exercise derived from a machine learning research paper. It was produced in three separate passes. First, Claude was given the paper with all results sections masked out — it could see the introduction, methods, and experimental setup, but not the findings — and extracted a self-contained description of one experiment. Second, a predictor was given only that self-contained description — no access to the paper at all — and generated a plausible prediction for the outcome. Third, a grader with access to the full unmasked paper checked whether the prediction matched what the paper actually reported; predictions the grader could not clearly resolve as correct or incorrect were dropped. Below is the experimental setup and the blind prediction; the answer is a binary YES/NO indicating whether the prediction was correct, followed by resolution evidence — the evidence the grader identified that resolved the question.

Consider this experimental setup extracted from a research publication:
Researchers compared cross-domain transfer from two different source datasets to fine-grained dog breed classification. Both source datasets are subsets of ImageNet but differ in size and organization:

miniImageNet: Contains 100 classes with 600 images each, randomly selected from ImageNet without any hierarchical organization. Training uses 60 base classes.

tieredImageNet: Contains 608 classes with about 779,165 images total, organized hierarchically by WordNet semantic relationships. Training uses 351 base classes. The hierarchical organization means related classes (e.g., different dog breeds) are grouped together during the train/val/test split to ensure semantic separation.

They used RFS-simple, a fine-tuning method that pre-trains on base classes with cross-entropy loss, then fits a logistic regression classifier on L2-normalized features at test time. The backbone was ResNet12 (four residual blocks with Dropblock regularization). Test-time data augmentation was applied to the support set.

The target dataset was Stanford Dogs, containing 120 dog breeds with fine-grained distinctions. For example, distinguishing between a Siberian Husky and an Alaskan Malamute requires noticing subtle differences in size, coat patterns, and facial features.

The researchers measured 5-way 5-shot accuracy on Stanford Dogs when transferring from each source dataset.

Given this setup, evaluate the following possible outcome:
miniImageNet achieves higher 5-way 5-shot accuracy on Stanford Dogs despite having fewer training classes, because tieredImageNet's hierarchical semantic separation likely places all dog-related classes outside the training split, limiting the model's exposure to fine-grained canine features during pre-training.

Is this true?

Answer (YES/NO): NO